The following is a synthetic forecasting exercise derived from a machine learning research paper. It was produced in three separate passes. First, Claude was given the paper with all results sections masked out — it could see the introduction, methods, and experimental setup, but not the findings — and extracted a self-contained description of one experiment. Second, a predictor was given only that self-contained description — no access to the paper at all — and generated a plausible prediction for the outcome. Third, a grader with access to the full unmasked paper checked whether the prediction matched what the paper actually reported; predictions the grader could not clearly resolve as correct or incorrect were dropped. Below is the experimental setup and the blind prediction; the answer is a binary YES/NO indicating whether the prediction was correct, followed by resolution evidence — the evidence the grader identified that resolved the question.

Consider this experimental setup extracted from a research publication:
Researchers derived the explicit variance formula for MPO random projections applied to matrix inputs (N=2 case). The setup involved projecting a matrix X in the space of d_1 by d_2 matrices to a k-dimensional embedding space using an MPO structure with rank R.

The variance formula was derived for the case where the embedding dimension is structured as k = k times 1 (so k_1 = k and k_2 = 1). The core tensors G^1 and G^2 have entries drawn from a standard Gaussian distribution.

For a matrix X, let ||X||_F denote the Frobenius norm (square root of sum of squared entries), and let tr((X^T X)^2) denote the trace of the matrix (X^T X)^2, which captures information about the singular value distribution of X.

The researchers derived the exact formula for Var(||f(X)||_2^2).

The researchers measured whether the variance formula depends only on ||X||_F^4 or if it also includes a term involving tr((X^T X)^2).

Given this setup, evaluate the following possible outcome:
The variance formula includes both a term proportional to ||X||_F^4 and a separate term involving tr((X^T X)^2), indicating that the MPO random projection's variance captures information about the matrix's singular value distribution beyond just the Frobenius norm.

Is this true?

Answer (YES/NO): YES